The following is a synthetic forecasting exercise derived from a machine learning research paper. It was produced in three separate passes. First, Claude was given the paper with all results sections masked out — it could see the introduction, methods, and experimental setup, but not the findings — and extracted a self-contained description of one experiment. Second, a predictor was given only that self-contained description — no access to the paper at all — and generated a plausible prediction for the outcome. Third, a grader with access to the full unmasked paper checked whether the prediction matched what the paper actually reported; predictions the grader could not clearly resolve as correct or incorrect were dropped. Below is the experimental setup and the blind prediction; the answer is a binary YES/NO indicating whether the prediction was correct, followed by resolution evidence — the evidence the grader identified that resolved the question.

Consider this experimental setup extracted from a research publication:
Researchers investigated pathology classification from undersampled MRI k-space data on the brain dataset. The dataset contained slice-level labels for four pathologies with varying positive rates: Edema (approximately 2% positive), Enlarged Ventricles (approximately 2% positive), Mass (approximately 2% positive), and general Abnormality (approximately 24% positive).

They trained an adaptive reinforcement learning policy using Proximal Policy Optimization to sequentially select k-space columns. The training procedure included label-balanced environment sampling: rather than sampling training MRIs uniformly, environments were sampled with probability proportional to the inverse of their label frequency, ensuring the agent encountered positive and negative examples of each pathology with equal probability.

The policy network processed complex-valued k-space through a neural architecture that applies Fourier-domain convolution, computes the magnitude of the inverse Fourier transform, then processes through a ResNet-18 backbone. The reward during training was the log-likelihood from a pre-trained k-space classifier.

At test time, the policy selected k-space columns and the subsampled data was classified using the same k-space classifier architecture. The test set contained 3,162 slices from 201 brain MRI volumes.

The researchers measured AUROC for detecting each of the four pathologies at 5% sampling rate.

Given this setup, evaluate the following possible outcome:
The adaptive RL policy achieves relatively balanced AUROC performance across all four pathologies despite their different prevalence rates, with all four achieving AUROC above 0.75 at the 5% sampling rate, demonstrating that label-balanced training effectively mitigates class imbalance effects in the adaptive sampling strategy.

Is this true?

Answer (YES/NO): NO